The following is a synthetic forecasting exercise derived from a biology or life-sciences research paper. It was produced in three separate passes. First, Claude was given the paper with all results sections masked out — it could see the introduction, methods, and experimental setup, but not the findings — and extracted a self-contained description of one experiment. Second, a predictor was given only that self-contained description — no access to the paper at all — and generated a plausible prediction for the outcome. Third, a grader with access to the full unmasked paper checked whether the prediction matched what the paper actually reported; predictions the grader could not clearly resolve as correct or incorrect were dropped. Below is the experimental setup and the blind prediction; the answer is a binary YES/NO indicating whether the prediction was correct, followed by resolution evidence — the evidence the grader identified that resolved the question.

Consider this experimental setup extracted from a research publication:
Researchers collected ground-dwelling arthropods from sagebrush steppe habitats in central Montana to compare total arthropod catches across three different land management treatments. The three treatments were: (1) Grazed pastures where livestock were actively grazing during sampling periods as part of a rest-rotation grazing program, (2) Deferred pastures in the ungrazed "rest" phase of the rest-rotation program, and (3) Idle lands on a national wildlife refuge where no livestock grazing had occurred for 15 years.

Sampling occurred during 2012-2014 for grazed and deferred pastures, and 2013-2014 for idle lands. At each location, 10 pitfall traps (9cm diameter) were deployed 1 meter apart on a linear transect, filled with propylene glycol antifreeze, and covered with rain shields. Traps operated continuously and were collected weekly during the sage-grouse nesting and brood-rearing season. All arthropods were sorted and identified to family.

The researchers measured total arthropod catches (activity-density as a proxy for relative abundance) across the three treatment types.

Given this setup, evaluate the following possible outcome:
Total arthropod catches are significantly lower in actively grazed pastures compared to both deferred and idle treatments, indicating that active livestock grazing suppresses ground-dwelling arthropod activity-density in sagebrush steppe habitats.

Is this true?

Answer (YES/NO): NO